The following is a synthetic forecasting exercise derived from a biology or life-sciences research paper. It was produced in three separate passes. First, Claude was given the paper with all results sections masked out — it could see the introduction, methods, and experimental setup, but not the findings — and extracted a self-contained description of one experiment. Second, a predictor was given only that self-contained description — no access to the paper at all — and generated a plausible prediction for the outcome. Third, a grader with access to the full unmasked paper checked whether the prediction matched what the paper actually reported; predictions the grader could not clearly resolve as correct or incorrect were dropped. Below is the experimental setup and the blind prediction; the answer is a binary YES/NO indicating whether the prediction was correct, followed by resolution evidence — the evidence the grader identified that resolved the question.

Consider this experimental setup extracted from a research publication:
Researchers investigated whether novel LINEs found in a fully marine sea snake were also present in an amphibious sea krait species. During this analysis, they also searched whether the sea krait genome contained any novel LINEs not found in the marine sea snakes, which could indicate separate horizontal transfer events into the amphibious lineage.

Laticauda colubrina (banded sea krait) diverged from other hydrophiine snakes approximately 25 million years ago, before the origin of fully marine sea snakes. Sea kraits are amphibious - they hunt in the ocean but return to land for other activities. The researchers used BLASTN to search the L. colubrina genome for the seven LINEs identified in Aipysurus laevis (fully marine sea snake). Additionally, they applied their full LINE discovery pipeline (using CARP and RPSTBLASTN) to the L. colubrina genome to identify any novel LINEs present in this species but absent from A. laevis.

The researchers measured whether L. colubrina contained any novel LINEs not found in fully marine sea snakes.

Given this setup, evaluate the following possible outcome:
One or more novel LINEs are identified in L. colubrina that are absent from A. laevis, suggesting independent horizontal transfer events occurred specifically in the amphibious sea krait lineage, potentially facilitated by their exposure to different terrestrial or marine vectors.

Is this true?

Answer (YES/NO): YES